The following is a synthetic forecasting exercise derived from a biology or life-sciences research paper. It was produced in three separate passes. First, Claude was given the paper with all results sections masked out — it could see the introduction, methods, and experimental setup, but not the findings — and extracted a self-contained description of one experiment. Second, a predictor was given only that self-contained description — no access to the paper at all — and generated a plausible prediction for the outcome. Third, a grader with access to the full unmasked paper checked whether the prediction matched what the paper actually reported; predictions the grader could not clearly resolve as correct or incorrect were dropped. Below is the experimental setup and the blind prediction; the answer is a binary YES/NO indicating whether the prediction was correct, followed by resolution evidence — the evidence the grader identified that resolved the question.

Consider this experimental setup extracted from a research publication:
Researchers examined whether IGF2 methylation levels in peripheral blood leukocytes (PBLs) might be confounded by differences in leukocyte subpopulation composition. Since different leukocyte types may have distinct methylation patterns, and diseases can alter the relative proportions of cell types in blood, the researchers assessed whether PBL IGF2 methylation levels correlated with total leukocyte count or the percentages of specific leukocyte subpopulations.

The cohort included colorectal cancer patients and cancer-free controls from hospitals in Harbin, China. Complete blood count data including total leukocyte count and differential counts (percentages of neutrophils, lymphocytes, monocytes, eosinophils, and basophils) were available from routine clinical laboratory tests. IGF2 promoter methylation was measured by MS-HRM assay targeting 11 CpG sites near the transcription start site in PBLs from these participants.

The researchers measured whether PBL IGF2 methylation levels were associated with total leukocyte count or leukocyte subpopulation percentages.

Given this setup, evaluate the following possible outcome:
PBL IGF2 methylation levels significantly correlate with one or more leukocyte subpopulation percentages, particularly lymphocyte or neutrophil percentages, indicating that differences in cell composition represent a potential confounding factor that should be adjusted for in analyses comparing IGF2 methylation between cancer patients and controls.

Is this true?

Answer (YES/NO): NO